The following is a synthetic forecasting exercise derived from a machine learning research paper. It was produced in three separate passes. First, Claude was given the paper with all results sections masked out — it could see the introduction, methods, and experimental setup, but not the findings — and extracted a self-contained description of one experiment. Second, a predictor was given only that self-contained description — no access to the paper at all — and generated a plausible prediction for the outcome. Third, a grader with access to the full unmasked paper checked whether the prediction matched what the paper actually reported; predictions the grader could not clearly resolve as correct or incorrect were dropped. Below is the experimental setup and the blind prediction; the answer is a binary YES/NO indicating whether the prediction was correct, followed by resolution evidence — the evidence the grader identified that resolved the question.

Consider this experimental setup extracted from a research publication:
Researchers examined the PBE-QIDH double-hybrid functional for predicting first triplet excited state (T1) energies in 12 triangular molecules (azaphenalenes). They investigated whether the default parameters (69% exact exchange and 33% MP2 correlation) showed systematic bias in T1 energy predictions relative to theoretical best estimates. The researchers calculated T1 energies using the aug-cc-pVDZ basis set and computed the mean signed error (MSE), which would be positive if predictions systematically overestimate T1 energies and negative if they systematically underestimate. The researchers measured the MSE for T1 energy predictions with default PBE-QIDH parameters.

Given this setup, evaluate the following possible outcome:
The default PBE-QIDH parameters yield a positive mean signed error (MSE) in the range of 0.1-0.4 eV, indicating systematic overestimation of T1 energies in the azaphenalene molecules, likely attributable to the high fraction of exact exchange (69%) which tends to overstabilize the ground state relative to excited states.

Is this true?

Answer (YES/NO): YES